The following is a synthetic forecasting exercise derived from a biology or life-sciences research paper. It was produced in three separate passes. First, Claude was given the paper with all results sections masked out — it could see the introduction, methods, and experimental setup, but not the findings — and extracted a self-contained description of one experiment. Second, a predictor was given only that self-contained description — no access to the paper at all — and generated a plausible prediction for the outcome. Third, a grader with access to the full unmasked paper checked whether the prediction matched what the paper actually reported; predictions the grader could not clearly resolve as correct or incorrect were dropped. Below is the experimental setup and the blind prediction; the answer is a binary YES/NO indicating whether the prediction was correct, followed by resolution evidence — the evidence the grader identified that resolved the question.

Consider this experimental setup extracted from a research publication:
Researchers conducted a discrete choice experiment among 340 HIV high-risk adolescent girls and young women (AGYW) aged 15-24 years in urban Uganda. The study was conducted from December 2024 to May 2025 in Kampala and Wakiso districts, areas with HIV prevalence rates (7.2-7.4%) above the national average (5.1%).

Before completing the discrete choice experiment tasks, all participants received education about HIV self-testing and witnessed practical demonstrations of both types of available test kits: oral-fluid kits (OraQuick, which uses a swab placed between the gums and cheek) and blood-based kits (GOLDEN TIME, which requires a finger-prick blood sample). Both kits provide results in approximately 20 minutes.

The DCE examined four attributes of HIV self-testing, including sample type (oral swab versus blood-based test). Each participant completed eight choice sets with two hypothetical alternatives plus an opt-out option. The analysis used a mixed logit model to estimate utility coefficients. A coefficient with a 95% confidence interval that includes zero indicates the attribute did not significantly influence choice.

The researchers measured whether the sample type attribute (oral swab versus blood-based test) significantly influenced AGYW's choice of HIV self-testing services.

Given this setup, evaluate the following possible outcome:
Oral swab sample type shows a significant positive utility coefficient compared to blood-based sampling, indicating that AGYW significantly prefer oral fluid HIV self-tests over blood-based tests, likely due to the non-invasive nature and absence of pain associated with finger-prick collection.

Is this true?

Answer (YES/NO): NO